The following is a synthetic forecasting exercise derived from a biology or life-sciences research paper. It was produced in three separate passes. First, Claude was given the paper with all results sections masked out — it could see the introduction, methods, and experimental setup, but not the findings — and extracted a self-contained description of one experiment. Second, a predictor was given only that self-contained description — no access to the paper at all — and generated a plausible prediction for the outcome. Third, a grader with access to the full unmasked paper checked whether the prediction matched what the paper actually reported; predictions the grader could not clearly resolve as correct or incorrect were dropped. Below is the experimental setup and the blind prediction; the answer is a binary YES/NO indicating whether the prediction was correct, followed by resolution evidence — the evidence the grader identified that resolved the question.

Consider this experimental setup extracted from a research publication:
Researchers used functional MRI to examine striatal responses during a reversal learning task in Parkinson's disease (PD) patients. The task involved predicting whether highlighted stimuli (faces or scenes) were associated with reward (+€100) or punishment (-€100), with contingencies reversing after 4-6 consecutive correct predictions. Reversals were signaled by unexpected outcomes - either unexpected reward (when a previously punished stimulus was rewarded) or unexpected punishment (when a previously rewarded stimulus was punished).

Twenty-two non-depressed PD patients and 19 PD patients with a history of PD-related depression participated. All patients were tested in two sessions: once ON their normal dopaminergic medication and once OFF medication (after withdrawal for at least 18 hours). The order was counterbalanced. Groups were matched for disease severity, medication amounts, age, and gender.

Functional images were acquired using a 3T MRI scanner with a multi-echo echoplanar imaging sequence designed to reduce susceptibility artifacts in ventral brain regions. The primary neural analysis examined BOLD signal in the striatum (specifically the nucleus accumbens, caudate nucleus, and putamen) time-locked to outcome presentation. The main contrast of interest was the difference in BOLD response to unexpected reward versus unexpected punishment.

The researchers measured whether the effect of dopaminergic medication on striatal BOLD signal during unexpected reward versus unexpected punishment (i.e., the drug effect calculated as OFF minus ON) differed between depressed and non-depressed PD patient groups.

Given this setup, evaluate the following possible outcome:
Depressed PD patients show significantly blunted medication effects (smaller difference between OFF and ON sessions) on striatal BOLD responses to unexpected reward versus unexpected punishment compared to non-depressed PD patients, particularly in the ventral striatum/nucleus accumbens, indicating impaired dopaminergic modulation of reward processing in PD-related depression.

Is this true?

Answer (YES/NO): NO